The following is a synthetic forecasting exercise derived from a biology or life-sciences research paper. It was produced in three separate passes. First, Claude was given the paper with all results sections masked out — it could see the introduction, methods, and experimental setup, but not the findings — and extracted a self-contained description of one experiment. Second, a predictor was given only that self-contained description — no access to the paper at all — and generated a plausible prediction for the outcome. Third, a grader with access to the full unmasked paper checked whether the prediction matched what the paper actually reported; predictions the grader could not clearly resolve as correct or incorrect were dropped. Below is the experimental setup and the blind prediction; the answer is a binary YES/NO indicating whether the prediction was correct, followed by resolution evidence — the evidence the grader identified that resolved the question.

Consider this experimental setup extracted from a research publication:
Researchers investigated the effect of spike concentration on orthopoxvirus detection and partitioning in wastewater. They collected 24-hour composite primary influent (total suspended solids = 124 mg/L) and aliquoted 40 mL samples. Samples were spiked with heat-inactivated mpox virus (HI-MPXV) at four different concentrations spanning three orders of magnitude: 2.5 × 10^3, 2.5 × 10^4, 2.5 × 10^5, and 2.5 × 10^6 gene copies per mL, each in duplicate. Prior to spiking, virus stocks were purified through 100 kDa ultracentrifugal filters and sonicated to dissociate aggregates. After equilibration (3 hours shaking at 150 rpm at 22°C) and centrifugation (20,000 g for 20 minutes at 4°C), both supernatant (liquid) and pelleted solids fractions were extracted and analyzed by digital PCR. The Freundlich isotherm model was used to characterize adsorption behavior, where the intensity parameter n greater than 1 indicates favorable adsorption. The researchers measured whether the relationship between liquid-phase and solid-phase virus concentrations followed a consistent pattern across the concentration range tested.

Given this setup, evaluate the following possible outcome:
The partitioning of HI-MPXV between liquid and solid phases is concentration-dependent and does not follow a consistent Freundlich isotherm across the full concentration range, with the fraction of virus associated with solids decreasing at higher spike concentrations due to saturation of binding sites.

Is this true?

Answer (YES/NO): NO